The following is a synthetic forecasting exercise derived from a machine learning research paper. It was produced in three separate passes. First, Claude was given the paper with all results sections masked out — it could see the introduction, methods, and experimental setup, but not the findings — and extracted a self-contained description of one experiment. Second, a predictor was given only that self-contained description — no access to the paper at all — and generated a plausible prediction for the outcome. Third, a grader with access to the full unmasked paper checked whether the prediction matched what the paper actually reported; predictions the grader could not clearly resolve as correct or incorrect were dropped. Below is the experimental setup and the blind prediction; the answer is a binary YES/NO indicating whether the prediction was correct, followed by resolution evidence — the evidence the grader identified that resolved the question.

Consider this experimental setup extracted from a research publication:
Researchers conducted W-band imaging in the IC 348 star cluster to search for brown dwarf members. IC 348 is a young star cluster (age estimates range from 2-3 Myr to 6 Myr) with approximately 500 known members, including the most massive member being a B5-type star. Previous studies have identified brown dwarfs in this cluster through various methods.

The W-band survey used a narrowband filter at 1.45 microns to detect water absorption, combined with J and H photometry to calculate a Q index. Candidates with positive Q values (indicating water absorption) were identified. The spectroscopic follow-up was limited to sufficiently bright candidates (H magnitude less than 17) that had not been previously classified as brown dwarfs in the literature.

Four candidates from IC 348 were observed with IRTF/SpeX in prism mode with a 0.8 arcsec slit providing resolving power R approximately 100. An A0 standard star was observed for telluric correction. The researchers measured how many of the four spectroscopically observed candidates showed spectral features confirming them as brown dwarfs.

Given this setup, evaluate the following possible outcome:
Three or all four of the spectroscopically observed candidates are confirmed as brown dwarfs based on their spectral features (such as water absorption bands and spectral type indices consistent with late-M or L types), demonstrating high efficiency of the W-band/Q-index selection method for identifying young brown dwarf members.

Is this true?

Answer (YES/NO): YES